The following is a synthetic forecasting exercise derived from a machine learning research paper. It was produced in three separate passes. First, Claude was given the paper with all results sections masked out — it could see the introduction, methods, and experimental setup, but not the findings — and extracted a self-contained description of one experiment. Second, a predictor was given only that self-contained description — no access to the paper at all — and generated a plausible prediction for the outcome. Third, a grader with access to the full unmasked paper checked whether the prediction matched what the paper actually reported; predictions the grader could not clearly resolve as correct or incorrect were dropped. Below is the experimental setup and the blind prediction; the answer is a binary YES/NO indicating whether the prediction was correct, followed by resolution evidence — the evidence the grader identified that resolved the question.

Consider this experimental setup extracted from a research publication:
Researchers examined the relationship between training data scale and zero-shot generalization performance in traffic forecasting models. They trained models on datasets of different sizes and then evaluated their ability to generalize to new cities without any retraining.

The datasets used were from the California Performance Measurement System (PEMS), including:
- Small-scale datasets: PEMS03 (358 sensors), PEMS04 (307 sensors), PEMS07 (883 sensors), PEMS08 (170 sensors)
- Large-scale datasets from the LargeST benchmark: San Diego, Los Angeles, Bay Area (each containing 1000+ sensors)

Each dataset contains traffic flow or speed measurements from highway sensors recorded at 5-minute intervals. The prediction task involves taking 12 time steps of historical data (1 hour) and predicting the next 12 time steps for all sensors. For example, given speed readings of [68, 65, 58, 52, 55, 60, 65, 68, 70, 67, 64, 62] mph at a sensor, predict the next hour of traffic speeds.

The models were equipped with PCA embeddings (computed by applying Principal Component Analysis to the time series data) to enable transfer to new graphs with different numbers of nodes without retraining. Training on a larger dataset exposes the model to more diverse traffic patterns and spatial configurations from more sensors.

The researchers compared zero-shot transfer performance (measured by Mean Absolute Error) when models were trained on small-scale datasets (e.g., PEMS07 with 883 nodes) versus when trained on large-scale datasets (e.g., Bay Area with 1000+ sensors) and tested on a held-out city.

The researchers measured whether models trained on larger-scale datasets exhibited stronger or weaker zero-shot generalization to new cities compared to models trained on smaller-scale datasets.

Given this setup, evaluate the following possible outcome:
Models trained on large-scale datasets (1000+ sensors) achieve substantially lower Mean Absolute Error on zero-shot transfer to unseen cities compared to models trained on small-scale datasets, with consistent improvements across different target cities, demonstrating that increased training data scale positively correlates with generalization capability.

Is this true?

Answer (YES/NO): NO